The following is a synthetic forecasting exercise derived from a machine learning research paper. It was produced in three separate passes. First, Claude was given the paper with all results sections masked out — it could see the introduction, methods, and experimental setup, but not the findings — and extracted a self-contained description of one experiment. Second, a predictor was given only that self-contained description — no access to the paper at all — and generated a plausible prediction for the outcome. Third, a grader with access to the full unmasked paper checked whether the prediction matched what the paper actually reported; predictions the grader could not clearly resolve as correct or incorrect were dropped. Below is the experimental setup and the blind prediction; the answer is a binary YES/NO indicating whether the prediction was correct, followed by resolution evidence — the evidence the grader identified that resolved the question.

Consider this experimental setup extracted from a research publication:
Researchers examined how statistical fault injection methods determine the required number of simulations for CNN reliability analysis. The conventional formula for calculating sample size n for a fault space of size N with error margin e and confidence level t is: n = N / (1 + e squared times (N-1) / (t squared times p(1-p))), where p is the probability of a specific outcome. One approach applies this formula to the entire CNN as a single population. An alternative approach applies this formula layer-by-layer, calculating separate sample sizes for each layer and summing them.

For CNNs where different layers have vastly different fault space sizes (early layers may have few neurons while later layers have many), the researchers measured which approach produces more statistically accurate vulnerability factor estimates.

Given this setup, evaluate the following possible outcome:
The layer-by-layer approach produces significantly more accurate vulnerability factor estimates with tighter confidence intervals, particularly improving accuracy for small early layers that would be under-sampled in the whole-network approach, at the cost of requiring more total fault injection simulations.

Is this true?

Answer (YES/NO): NO